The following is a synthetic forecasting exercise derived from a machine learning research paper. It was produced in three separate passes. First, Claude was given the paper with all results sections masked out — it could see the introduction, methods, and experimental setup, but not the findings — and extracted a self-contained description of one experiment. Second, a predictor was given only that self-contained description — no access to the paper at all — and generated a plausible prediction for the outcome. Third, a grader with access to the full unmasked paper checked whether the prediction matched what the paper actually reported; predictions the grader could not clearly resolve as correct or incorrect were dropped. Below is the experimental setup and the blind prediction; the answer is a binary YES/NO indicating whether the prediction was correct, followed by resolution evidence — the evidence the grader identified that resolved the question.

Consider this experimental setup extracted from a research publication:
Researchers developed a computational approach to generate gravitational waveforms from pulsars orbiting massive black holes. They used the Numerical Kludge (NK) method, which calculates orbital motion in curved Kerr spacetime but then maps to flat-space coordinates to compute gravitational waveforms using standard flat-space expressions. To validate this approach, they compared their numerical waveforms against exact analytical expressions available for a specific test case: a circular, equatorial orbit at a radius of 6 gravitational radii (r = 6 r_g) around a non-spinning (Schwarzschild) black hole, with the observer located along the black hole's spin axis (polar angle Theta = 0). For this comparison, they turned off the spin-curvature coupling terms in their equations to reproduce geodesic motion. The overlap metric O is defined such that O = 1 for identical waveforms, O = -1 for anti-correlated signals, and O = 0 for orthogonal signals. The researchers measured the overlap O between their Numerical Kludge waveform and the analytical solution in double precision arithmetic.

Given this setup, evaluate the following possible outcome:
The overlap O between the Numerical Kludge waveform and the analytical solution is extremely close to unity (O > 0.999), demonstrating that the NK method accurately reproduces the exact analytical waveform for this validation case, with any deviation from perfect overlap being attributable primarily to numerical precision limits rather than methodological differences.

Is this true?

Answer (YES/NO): YES